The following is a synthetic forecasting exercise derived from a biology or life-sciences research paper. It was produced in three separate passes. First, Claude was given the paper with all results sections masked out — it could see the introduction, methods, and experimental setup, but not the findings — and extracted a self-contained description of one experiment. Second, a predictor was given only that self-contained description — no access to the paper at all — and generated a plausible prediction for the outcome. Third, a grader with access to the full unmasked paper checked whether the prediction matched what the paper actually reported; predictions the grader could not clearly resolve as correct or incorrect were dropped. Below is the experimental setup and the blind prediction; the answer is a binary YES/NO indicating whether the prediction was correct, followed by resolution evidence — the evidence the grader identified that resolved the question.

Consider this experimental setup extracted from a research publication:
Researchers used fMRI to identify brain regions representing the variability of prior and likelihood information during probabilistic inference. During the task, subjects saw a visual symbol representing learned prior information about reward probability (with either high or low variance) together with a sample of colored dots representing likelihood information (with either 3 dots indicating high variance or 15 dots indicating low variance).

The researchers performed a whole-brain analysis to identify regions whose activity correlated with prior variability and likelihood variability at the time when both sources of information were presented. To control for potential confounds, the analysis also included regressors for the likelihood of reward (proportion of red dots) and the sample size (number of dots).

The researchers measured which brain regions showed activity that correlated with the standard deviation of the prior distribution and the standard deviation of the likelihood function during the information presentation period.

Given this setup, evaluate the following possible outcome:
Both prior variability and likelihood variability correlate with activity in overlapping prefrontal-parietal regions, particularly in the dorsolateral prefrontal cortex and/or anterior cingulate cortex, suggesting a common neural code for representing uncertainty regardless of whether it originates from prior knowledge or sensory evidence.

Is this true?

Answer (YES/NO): NO